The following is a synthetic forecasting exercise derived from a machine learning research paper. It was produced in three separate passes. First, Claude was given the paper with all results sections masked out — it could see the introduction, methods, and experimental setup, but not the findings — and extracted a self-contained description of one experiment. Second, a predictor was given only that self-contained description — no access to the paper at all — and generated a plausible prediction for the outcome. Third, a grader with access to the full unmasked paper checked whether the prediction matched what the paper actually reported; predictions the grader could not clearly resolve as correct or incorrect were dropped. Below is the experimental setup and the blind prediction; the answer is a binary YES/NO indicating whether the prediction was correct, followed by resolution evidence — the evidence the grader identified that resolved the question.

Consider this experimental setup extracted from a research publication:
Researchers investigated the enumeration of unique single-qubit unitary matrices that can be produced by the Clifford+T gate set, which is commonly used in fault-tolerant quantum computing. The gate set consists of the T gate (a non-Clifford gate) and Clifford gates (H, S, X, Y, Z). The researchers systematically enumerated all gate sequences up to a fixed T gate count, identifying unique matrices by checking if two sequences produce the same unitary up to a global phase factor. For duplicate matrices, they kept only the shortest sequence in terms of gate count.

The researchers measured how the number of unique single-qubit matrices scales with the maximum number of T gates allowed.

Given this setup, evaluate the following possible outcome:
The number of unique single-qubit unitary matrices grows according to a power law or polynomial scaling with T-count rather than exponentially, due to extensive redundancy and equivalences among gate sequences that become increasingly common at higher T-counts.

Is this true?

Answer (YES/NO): NO